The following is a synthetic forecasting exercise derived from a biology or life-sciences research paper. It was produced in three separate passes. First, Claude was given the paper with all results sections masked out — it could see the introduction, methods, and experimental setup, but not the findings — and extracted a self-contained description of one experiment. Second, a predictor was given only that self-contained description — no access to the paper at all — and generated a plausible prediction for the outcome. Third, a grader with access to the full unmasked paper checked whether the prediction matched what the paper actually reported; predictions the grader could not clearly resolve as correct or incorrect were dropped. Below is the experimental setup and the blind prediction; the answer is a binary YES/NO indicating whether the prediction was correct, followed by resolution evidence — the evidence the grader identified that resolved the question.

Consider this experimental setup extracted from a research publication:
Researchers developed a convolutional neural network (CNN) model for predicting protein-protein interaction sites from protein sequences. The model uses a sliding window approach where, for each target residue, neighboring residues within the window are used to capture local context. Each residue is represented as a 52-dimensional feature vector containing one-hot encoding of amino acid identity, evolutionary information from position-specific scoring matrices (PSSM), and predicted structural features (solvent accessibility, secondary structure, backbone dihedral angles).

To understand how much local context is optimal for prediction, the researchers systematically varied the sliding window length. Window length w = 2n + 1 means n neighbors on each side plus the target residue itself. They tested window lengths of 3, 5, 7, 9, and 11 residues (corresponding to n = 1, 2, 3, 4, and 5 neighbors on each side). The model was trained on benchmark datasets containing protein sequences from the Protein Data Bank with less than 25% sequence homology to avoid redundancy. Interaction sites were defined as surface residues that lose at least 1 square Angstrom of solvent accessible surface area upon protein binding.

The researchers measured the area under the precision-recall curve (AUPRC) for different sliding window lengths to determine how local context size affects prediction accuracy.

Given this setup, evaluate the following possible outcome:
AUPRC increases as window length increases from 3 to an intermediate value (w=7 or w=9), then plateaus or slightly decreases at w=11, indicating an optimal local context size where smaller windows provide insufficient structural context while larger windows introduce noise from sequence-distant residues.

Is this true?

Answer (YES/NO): NO